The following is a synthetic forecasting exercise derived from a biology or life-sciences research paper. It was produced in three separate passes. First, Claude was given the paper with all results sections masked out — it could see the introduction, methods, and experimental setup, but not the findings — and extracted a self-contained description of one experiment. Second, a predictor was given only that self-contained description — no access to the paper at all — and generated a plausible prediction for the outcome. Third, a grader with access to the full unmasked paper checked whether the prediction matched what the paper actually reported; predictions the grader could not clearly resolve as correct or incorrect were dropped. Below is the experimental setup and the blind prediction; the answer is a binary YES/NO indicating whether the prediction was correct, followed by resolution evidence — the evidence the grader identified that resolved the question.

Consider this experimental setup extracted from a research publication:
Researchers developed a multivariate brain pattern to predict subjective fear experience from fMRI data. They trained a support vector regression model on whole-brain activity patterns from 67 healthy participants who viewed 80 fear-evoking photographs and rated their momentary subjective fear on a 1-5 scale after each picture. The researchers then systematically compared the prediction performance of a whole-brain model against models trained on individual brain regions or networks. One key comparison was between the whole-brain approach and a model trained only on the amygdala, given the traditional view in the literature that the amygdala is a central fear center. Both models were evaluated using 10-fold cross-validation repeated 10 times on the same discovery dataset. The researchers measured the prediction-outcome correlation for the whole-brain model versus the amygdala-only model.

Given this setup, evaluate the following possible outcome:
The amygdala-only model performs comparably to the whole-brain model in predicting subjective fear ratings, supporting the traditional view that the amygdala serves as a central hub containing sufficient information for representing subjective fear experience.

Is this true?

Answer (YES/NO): NO